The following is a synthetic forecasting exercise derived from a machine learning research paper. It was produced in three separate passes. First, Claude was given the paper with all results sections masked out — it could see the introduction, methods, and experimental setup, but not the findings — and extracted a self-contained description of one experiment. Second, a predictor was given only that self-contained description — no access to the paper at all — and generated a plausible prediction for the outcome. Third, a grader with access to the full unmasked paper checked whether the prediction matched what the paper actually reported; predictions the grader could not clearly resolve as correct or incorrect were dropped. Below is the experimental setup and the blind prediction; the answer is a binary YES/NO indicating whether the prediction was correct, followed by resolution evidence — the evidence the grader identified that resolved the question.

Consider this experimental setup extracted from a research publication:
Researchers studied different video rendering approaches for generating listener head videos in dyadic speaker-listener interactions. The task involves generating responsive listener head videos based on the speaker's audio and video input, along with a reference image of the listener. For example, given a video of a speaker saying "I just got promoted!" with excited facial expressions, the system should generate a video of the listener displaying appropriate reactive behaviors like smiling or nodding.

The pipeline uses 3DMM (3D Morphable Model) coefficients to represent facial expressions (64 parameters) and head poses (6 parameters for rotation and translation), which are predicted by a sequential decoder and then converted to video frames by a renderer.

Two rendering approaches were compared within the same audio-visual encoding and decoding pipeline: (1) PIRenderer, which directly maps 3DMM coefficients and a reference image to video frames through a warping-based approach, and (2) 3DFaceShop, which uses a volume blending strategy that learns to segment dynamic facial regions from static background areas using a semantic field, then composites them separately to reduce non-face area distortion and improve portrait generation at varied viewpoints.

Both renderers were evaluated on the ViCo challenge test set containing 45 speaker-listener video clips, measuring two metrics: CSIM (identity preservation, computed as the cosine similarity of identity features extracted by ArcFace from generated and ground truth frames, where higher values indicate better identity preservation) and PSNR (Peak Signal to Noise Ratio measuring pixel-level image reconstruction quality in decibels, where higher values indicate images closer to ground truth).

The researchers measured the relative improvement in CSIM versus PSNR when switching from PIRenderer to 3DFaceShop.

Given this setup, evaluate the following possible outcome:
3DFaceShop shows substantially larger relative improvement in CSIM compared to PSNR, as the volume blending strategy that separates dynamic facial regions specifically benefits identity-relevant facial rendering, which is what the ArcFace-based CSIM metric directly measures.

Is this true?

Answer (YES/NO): NO